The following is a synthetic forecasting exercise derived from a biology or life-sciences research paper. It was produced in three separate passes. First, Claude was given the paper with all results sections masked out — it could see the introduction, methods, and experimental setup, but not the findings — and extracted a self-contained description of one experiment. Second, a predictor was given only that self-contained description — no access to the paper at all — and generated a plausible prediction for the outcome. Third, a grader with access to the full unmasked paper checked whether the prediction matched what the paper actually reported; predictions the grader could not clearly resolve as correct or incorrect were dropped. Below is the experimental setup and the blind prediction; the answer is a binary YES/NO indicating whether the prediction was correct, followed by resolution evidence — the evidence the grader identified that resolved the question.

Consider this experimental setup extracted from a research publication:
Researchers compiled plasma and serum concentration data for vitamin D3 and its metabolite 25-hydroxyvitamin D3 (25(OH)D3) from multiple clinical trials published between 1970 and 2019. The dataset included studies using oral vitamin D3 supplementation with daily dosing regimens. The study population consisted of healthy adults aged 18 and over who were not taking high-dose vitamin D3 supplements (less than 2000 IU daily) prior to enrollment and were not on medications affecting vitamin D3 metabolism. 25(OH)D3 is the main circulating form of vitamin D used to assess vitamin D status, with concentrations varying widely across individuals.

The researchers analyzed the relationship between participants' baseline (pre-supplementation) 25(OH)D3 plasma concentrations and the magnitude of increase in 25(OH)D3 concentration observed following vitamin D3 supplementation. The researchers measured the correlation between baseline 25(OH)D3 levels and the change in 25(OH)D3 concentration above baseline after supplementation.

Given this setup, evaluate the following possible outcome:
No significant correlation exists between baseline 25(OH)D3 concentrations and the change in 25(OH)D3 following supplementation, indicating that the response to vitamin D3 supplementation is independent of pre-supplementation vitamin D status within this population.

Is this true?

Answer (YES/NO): NO